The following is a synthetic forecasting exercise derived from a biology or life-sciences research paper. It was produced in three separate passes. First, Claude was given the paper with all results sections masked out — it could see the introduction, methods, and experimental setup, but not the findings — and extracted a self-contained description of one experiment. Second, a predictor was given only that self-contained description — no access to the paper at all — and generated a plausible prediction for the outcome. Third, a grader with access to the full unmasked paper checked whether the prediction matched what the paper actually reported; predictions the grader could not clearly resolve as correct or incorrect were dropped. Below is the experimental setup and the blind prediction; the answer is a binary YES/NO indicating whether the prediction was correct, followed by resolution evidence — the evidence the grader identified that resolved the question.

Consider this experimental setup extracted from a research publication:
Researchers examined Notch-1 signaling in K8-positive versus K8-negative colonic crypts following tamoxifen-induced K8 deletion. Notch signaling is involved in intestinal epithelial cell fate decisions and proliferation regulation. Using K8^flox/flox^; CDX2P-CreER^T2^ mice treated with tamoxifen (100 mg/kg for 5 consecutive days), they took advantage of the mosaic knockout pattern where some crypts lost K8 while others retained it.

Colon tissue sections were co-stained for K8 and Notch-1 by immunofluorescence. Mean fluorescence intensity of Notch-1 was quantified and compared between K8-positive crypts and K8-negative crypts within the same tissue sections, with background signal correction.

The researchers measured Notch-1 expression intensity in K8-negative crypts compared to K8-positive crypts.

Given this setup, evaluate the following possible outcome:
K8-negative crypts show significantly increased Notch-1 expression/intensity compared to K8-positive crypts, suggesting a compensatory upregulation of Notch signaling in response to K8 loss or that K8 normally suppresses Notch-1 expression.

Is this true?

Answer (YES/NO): NO